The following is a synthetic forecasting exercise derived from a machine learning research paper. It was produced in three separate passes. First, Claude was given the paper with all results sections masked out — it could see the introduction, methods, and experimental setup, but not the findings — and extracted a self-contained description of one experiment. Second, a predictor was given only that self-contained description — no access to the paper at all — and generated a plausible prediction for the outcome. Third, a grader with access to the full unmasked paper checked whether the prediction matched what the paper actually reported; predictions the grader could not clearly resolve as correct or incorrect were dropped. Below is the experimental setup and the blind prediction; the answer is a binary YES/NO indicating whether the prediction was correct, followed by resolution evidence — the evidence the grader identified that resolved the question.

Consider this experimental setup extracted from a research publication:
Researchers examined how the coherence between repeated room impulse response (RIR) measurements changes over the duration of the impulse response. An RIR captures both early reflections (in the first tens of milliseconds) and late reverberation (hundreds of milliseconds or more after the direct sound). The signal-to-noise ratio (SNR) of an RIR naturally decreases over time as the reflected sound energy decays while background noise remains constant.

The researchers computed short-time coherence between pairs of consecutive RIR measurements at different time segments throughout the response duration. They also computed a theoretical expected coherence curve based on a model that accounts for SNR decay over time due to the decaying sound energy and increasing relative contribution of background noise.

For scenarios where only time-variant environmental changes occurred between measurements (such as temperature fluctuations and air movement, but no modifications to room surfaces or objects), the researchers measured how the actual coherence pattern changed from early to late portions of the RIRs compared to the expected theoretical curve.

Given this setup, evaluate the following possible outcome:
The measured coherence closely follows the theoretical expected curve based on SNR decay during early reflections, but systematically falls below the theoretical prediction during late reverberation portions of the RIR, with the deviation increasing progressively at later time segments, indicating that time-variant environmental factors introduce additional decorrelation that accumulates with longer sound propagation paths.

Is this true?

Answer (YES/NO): NO